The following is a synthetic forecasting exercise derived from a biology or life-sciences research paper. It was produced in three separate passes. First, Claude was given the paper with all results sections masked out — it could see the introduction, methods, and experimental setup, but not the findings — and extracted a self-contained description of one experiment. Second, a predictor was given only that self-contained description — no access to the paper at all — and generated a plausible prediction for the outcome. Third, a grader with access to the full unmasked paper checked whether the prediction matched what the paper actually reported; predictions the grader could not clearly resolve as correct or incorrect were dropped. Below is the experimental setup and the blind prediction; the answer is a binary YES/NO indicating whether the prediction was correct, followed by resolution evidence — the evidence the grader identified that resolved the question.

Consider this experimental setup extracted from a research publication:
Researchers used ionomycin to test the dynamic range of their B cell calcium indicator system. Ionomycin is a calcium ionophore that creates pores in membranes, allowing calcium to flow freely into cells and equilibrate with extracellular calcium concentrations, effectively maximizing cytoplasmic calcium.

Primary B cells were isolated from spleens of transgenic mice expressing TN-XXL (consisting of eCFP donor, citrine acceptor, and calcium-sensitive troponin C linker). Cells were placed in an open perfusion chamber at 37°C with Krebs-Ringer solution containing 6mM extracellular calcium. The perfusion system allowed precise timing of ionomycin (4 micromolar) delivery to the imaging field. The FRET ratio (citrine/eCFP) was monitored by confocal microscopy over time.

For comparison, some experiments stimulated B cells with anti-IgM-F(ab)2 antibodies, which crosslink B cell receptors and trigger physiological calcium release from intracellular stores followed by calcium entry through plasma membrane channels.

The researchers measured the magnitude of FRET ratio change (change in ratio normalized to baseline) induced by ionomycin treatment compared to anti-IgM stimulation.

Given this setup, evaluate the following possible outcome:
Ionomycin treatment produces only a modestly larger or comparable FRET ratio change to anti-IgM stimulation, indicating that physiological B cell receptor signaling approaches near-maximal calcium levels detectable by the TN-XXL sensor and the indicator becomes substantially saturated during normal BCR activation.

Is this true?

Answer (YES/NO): NO